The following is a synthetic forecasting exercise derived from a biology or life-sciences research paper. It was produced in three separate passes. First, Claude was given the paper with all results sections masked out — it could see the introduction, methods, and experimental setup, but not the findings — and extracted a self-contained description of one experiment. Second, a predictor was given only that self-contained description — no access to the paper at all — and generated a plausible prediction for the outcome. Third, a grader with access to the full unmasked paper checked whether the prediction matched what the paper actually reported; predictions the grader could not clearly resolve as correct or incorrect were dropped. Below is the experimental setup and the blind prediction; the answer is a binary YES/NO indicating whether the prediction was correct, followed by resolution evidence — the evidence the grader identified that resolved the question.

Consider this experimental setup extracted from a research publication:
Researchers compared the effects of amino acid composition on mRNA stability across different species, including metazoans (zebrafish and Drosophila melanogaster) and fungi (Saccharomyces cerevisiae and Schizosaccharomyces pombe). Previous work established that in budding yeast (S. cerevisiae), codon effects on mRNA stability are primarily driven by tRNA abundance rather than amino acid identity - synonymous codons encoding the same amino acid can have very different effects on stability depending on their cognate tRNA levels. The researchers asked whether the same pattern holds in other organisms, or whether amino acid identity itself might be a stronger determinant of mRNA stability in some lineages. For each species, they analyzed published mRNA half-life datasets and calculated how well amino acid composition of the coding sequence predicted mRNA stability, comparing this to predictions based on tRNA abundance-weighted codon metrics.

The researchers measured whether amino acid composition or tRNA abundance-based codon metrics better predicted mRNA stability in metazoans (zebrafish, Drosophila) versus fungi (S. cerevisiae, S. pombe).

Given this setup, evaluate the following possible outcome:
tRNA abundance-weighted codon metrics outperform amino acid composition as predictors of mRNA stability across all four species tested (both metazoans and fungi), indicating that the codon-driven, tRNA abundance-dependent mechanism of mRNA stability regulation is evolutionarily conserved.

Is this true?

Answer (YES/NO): NO